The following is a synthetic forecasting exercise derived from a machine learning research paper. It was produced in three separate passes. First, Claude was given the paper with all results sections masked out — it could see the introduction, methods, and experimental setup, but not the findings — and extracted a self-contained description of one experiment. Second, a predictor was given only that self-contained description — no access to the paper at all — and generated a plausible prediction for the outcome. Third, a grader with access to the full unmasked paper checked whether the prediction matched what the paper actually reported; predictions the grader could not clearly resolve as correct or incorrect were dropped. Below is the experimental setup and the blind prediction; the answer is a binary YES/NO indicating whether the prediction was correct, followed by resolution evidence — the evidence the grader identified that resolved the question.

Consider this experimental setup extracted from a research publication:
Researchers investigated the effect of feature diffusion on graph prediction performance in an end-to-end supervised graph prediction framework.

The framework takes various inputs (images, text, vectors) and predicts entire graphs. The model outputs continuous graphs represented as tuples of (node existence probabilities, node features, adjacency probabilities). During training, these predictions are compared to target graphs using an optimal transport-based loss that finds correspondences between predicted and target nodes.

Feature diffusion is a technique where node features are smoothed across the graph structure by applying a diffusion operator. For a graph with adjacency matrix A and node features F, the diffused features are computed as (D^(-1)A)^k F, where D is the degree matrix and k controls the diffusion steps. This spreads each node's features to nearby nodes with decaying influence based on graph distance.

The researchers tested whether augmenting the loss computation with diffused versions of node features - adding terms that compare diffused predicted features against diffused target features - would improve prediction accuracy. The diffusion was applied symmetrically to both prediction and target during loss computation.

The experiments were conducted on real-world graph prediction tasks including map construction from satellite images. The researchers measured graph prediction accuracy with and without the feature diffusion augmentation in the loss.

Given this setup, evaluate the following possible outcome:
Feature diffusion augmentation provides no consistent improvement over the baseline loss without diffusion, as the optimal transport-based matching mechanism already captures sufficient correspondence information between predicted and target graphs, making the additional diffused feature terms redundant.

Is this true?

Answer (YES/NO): NO